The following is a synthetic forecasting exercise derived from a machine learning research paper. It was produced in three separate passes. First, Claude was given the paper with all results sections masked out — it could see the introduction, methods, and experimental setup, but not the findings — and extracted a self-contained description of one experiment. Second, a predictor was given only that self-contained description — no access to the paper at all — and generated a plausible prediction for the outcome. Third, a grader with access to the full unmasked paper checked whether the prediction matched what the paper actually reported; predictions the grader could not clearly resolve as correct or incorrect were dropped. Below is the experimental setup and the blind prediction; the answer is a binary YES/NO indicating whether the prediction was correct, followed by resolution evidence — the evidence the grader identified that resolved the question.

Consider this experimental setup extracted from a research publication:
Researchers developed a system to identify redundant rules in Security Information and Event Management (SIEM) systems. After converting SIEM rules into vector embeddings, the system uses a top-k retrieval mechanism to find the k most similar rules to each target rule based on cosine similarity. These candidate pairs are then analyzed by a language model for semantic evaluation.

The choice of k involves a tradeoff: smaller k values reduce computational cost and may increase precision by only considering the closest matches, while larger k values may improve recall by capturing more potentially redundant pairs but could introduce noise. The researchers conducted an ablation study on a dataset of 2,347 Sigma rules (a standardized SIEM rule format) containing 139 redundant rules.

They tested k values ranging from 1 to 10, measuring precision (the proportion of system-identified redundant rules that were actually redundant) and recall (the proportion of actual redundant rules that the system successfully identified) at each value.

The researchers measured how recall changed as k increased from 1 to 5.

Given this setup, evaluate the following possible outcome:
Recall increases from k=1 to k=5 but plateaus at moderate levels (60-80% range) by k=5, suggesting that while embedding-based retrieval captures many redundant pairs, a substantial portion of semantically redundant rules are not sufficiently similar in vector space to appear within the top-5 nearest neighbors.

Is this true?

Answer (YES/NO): NO